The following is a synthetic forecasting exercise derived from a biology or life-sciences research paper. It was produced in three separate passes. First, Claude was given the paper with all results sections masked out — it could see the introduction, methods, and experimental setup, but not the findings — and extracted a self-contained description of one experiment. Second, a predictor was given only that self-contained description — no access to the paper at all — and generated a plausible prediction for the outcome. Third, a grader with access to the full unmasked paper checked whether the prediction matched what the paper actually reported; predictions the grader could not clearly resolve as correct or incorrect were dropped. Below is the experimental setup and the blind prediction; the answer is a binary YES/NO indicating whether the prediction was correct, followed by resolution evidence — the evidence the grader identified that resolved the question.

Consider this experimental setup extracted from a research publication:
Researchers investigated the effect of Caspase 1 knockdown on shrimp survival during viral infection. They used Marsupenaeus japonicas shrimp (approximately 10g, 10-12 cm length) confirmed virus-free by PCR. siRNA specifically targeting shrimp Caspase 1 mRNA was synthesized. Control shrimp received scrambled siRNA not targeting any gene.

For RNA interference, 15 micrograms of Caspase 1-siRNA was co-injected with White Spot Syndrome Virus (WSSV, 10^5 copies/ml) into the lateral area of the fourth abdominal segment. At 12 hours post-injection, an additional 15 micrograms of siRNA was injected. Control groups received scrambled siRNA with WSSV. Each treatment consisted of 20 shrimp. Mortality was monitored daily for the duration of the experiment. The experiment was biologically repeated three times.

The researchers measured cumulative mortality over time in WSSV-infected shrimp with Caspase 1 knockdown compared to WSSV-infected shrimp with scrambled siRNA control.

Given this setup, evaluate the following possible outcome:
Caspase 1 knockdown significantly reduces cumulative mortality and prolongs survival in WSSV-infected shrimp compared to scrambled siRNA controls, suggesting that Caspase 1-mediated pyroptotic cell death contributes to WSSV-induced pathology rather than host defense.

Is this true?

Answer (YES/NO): NO